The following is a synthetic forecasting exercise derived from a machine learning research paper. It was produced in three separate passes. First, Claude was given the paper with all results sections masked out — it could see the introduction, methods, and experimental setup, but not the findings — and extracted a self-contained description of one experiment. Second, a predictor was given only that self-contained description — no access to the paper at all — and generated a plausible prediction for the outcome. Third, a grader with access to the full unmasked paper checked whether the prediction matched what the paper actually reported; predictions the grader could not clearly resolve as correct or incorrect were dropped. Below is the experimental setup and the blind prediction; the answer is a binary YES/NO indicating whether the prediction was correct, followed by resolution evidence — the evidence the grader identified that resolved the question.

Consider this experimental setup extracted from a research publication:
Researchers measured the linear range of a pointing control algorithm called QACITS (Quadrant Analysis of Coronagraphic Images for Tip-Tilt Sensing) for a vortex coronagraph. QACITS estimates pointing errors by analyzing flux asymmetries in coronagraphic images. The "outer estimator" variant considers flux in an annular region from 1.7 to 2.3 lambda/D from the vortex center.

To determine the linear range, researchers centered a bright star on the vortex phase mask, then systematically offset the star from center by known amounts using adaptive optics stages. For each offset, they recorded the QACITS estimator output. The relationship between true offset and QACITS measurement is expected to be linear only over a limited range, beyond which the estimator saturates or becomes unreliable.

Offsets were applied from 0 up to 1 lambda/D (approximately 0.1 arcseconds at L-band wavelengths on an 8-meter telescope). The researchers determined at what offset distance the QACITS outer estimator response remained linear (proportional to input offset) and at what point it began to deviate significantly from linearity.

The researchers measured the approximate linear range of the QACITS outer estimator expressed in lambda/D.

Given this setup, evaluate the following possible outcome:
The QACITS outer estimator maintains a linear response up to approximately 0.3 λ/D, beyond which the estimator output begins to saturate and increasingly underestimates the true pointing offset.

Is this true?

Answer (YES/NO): NO